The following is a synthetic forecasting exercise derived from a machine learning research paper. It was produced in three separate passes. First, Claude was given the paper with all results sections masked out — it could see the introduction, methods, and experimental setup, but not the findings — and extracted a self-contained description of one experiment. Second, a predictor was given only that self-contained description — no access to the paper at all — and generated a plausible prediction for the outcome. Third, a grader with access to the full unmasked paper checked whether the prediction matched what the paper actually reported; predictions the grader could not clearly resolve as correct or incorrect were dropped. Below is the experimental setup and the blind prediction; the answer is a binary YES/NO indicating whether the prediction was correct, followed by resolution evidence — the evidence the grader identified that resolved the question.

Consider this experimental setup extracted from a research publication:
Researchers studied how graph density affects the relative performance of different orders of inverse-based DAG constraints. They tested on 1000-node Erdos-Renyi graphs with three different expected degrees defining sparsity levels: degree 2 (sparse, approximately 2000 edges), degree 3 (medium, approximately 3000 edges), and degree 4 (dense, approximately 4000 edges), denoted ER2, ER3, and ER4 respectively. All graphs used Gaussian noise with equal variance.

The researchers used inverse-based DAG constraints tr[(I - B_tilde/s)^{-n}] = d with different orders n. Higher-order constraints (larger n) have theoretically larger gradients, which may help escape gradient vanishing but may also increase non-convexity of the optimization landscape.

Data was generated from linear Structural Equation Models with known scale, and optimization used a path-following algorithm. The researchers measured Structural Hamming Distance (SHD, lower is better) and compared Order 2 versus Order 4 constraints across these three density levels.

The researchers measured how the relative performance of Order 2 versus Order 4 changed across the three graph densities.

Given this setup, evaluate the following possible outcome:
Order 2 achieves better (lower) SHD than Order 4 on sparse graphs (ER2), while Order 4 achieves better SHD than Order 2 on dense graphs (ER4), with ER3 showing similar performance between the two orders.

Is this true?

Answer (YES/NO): NO